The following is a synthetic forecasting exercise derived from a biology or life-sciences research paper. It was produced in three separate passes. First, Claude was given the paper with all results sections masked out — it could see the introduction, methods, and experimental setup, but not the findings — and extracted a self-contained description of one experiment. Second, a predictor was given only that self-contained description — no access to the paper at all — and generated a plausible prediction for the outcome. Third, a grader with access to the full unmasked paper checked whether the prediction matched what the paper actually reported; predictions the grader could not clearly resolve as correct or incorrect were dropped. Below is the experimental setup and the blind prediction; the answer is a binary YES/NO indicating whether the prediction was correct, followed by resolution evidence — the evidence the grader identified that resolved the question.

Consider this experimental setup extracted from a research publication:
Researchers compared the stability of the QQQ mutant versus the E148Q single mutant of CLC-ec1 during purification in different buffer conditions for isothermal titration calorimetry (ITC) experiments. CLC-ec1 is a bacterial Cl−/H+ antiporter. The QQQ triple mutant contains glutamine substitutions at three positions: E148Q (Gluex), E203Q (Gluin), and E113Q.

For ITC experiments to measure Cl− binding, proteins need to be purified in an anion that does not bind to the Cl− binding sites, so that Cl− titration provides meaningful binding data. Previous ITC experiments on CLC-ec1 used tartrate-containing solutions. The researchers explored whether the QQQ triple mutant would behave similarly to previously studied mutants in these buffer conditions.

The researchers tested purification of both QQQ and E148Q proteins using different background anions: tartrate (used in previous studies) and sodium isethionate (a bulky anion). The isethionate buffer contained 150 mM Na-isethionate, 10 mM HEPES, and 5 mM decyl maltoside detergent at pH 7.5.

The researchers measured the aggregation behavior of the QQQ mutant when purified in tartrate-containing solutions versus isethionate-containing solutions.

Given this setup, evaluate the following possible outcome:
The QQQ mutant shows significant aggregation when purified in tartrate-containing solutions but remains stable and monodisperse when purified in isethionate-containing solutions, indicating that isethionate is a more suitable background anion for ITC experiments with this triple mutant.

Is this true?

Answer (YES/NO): YES